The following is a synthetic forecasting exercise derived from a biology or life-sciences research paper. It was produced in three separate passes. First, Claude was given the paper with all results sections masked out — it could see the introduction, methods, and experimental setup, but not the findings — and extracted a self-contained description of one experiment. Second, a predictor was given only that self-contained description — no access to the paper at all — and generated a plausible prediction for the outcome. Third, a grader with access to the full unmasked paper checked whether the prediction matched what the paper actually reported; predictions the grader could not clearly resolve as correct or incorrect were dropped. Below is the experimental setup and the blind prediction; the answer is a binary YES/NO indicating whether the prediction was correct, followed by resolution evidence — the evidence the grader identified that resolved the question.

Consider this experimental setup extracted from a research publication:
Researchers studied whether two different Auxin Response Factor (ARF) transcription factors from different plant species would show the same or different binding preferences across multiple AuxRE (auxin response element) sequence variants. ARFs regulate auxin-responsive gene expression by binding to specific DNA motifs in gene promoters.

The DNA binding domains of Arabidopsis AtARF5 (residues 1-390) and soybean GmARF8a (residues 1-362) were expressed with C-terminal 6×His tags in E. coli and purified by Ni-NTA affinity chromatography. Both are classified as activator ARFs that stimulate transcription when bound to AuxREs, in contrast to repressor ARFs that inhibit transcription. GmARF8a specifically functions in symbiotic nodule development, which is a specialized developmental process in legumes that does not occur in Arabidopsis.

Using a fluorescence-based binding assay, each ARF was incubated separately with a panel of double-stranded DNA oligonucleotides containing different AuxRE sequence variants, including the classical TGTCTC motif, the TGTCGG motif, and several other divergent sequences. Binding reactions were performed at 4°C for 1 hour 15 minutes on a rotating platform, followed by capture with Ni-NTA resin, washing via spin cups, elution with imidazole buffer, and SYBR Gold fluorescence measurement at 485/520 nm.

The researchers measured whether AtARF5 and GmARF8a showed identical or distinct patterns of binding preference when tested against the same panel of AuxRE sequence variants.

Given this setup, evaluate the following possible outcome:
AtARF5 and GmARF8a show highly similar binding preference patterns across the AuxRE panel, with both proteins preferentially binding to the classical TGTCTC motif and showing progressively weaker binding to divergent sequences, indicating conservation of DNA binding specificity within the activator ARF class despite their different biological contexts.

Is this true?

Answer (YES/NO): NO